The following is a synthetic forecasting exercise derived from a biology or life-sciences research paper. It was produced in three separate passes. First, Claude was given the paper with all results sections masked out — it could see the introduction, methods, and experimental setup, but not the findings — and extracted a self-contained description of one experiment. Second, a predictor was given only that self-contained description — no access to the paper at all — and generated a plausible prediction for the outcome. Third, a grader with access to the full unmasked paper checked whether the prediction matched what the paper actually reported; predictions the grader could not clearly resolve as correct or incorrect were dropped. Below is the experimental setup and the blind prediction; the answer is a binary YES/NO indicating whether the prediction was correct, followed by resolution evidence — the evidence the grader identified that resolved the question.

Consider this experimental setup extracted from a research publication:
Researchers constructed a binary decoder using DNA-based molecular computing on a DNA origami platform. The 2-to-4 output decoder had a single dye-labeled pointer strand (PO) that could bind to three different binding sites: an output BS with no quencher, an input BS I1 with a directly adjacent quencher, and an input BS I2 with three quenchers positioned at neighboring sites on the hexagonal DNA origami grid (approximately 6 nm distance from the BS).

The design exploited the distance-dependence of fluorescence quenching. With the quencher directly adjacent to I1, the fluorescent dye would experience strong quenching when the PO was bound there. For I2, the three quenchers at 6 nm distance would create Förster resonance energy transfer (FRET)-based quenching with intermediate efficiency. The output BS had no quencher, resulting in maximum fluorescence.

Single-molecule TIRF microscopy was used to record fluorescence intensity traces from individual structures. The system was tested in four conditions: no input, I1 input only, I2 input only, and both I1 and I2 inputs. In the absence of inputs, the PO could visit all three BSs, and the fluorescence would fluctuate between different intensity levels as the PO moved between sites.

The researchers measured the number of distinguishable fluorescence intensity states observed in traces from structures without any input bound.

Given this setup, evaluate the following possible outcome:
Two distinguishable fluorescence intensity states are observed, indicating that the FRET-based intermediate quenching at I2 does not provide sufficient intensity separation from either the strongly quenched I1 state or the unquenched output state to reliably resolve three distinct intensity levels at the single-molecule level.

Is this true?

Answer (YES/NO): NO